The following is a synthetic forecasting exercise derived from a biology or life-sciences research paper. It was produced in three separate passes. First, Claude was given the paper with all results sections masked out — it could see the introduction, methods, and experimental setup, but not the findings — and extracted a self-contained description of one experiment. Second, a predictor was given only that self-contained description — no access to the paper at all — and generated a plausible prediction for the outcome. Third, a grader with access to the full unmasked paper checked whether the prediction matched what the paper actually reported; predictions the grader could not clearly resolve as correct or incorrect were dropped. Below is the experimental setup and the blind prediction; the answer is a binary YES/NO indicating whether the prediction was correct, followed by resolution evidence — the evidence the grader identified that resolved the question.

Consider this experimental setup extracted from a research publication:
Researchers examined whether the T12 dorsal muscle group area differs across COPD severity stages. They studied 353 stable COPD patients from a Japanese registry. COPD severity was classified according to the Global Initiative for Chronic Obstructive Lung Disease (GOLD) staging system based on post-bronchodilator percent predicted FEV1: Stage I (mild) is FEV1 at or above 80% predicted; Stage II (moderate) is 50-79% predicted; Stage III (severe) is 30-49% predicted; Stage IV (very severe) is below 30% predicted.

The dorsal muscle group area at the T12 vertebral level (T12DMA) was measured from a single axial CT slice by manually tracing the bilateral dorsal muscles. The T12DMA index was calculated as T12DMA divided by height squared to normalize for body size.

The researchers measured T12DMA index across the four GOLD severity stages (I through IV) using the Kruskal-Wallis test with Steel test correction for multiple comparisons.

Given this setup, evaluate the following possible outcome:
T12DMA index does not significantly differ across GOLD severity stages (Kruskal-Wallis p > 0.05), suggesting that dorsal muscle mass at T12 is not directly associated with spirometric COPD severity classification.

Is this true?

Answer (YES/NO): NO